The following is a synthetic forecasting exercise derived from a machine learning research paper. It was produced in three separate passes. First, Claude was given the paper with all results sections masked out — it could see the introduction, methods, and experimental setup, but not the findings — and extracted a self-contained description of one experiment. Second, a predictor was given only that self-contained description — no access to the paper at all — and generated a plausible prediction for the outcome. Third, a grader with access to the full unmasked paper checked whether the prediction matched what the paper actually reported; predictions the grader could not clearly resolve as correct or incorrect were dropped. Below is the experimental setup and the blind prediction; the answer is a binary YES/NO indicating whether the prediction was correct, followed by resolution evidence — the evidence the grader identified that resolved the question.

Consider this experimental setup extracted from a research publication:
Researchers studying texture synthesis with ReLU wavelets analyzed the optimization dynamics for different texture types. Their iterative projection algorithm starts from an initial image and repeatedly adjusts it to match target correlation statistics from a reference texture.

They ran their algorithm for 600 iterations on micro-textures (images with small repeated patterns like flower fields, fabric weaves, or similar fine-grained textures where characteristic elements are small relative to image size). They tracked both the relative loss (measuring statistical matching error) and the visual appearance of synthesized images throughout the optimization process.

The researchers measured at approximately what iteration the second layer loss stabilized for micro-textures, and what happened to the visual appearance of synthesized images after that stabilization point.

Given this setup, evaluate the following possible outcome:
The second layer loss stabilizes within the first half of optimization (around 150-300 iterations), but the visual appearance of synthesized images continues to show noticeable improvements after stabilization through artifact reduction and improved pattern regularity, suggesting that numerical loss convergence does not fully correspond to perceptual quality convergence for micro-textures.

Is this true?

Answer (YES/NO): NO